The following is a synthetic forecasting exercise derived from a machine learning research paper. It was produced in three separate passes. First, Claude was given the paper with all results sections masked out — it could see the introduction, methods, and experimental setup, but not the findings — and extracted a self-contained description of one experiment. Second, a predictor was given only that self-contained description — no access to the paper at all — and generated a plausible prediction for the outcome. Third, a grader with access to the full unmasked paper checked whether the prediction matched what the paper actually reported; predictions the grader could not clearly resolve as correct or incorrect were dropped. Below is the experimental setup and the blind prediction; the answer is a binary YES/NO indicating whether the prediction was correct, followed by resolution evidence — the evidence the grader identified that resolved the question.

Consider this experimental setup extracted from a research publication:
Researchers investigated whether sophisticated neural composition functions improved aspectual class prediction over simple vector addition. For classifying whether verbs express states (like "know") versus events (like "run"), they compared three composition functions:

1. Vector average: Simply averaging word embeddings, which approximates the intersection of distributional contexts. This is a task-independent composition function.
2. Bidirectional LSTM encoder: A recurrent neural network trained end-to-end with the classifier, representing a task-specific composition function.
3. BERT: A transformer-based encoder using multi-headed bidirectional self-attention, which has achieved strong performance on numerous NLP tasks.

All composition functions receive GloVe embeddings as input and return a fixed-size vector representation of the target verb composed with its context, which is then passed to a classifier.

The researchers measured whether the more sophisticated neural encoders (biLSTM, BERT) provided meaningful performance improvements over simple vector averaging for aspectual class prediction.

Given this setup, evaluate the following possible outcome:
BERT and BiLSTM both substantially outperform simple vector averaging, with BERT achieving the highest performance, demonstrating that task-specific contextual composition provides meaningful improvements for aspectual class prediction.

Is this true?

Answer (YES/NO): NO